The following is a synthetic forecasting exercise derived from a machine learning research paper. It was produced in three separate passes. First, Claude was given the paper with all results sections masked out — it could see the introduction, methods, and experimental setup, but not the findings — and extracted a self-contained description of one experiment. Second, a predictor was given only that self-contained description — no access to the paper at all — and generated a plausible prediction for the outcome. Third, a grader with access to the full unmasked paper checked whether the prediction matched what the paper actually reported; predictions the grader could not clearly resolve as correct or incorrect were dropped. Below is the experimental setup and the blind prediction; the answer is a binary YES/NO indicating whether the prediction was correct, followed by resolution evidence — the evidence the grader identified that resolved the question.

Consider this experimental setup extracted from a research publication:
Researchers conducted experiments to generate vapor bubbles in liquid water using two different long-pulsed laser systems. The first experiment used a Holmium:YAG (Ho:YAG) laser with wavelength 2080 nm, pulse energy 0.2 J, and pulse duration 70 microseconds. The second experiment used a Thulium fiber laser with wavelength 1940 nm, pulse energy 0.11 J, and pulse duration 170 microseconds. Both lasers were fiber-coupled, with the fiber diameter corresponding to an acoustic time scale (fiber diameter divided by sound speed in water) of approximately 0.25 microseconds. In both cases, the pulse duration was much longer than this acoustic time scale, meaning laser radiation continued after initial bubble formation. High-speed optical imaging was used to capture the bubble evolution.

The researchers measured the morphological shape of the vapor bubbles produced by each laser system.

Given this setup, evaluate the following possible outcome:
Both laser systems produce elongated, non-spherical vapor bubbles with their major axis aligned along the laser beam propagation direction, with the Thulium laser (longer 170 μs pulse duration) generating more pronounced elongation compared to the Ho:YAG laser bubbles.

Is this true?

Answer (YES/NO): NO